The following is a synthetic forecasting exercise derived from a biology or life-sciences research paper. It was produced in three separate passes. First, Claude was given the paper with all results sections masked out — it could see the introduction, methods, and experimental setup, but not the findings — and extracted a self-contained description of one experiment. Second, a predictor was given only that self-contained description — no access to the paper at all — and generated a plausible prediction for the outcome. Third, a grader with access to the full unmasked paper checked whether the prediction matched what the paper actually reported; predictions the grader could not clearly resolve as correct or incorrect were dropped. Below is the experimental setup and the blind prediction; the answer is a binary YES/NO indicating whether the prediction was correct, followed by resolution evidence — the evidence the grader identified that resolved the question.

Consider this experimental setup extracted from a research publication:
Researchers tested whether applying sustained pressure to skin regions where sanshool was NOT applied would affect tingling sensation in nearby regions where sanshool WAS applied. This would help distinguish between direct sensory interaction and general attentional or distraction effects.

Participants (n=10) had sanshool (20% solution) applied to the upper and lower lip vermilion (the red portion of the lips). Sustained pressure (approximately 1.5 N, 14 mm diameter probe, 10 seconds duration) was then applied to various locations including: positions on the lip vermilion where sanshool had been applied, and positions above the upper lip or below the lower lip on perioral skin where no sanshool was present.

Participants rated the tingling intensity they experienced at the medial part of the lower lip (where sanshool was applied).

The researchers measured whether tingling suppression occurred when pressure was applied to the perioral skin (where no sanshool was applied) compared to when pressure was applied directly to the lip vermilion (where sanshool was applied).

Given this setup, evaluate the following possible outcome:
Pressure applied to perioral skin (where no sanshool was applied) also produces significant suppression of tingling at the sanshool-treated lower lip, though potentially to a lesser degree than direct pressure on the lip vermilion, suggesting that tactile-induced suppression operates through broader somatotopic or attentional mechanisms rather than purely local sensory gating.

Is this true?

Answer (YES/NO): NO